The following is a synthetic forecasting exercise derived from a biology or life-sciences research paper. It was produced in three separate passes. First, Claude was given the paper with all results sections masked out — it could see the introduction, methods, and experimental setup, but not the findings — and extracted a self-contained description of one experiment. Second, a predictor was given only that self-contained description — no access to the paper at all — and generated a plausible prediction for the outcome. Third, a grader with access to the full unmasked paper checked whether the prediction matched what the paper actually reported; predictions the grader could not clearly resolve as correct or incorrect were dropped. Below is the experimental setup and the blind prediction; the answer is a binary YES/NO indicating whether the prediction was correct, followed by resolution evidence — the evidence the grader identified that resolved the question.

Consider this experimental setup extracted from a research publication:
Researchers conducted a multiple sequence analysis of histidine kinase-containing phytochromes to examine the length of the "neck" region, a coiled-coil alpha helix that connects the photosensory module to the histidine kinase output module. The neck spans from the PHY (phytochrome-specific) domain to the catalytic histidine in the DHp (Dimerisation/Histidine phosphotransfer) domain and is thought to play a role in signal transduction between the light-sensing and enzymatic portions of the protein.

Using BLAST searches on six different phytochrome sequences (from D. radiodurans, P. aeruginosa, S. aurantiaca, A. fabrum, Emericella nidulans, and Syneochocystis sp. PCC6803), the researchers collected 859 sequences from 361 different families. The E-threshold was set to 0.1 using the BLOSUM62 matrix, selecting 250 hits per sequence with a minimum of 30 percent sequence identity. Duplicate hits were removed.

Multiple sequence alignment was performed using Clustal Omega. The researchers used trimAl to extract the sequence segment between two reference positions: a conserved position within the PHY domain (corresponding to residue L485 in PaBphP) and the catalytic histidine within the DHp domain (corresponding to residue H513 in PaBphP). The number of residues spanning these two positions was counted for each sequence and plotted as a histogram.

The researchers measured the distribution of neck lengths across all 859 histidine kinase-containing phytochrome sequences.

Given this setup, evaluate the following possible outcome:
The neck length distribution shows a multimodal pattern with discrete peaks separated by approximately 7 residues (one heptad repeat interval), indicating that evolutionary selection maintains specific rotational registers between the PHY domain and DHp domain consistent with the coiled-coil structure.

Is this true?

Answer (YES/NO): YES